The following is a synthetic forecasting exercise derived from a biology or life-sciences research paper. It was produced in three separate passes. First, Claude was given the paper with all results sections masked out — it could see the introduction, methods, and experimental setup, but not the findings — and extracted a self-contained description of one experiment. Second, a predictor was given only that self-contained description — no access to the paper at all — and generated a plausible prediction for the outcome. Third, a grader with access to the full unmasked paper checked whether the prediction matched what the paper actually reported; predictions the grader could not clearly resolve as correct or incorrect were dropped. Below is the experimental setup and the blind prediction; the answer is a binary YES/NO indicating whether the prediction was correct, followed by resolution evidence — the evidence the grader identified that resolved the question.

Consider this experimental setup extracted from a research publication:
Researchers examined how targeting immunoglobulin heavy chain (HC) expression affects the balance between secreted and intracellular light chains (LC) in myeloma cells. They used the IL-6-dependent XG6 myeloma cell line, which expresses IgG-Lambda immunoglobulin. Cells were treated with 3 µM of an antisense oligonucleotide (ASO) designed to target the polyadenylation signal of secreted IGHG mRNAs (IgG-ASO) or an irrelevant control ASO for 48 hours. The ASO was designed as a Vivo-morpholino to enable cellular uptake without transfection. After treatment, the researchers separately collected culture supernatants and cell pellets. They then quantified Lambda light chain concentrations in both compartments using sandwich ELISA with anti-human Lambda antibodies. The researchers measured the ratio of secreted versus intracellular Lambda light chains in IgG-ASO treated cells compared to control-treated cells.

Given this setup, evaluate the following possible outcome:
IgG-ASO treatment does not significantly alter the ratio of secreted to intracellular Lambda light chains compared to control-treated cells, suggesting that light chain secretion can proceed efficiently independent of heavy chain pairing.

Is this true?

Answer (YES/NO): NO